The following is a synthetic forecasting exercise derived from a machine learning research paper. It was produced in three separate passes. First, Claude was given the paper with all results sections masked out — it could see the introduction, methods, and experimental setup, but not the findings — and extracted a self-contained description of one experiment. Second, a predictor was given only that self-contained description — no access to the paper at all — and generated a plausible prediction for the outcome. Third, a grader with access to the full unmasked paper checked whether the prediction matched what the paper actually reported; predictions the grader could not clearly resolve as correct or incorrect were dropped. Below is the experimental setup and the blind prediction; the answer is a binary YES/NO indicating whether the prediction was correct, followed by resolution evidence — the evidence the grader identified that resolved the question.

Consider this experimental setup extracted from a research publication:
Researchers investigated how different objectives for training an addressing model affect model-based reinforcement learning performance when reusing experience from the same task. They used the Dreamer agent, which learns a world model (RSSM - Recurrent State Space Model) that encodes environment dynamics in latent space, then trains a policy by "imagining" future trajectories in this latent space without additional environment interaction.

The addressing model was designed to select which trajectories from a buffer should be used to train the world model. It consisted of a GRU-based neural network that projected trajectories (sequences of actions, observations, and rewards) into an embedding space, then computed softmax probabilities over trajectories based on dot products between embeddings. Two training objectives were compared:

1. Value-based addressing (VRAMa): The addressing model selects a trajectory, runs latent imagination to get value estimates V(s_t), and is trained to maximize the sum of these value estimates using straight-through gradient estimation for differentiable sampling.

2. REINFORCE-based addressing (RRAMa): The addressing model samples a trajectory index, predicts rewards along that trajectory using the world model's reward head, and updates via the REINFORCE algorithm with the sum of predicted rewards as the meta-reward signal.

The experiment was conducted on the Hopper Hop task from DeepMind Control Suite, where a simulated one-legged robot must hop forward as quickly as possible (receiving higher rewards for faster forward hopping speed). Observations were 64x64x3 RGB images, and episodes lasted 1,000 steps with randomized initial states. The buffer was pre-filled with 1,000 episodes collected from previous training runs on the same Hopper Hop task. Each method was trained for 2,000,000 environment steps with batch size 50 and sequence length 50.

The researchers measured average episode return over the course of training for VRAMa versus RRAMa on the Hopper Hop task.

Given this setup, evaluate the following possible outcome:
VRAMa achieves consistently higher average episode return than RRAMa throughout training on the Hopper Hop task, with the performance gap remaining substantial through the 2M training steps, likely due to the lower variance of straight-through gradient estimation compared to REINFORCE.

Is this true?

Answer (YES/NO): NO